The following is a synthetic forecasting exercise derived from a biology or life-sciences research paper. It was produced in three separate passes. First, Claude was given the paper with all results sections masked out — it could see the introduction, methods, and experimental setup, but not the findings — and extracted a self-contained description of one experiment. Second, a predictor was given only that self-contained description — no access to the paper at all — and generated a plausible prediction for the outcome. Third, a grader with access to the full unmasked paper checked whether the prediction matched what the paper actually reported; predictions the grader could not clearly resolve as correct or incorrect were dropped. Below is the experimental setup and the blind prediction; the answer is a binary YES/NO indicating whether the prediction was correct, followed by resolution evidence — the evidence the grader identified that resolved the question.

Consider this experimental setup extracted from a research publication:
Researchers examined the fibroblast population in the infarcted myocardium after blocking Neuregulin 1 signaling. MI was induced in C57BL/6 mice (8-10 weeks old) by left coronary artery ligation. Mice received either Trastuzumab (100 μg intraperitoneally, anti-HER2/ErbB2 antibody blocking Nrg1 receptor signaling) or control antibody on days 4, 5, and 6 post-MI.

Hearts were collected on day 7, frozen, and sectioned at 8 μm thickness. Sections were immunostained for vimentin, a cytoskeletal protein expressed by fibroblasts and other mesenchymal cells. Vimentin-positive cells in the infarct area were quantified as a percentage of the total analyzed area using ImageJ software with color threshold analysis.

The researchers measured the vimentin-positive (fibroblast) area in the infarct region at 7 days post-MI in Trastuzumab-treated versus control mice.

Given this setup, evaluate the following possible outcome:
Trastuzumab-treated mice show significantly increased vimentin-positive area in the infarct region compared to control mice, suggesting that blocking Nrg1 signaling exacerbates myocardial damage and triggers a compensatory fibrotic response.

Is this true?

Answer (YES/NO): YES